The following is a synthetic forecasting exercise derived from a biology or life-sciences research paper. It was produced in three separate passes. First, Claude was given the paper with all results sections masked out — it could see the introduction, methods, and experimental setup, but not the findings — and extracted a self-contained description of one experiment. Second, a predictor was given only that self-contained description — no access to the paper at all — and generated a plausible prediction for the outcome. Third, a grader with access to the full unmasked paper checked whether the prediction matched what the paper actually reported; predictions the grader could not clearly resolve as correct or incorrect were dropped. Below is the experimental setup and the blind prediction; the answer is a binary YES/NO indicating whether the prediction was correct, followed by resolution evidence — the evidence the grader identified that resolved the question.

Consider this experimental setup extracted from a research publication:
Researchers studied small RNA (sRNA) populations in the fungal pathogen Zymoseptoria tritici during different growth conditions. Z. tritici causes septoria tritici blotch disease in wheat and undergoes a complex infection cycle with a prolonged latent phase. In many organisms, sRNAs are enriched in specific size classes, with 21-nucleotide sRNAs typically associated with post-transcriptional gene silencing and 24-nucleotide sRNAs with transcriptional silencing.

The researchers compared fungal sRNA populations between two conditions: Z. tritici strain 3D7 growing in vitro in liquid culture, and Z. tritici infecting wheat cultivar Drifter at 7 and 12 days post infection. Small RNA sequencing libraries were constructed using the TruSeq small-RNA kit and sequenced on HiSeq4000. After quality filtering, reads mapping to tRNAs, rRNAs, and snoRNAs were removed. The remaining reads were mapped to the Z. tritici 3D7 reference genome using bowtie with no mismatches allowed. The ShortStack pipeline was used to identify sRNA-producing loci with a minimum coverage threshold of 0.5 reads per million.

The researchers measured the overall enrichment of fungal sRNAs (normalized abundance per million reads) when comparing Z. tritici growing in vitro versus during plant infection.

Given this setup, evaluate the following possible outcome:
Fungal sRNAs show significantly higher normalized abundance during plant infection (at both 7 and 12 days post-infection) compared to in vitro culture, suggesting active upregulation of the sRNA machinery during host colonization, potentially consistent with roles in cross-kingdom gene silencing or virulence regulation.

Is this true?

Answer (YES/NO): NO